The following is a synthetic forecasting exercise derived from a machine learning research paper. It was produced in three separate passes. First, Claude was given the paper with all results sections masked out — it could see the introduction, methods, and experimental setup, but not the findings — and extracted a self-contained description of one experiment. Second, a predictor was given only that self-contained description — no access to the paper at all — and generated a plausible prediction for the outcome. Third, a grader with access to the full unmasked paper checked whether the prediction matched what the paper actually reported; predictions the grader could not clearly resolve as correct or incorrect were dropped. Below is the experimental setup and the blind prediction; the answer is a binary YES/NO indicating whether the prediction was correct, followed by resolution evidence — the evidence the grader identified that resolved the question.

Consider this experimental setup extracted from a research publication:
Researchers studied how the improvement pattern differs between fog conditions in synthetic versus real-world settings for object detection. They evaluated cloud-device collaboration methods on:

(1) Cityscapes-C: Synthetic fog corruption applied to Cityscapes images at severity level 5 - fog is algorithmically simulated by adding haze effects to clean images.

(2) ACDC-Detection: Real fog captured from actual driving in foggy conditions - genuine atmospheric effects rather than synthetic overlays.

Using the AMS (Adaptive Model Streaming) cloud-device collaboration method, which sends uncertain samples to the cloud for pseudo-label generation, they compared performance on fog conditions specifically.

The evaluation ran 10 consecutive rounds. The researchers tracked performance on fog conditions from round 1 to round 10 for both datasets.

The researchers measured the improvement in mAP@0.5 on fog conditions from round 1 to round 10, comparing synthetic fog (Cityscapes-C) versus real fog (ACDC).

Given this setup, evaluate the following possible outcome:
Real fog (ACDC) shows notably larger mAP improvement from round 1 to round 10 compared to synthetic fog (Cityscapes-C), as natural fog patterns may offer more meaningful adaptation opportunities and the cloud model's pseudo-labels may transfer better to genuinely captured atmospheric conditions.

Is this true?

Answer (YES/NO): NO